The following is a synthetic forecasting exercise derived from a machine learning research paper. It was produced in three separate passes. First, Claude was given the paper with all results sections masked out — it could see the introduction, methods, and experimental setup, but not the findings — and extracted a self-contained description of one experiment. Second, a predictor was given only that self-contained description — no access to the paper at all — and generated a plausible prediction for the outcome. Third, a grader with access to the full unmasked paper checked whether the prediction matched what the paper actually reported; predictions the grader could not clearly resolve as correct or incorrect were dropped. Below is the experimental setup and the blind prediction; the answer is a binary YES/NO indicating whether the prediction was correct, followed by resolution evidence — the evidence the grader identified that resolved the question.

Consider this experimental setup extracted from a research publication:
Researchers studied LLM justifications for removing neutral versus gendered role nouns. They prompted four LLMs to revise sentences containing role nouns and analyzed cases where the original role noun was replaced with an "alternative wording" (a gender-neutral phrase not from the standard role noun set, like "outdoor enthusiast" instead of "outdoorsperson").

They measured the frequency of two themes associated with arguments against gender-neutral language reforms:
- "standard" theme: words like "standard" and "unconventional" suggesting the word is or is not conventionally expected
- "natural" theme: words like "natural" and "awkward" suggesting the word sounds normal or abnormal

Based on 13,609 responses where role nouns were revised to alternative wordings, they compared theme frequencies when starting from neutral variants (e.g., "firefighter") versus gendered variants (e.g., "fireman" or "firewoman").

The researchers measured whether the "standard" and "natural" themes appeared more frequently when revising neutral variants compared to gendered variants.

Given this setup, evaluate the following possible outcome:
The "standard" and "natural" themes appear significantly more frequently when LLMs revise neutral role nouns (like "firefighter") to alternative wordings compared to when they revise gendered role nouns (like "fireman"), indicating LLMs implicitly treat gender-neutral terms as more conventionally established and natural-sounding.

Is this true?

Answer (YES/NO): NO